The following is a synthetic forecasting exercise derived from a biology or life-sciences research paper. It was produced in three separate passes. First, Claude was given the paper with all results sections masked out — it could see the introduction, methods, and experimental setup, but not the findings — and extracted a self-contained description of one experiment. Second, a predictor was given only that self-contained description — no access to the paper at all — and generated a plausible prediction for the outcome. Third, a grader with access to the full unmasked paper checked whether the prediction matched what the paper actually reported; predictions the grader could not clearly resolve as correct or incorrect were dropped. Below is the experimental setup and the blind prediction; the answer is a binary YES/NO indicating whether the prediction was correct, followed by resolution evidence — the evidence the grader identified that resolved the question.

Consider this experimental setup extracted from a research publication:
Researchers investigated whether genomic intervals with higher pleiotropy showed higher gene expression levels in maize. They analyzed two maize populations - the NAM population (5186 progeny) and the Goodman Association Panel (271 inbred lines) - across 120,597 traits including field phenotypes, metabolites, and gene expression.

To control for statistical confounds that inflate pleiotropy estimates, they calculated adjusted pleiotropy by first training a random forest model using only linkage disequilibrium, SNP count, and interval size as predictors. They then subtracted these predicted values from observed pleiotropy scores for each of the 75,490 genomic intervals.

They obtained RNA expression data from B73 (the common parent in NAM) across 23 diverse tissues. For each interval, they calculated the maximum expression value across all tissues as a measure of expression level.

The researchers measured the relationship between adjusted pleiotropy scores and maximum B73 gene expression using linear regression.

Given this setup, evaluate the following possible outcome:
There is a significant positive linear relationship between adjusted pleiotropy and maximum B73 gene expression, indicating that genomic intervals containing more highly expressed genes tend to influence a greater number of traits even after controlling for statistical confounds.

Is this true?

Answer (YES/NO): NO